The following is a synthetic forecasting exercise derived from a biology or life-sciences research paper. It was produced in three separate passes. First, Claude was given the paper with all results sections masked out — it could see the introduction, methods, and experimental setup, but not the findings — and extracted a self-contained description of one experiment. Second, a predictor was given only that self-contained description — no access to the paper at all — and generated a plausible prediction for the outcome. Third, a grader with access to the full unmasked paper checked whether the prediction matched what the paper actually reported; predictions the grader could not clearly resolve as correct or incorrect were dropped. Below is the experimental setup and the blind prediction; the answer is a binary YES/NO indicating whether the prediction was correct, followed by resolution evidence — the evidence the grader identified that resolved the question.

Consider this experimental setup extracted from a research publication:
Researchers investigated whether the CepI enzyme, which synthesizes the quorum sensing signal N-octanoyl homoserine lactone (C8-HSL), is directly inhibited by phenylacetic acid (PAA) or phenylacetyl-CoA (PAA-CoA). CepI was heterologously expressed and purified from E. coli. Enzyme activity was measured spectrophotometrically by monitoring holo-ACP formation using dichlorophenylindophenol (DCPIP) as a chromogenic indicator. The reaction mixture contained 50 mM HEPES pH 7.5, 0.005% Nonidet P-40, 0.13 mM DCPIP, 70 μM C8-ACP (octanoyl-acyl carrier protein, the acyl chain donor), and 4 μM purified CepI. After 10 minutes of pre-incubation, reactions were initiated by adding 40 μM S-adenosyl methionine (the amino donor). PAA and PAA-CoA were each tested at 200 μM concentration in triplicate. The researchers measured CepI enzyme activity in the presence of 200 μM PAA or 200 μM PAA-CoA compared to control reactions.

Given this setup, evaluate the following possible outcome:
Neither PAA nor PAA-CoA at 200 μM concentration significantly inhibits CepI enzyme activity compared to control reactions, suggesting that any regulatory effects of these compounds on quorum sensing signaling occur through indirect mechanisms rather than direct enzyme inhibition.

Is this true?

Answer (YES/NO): YES